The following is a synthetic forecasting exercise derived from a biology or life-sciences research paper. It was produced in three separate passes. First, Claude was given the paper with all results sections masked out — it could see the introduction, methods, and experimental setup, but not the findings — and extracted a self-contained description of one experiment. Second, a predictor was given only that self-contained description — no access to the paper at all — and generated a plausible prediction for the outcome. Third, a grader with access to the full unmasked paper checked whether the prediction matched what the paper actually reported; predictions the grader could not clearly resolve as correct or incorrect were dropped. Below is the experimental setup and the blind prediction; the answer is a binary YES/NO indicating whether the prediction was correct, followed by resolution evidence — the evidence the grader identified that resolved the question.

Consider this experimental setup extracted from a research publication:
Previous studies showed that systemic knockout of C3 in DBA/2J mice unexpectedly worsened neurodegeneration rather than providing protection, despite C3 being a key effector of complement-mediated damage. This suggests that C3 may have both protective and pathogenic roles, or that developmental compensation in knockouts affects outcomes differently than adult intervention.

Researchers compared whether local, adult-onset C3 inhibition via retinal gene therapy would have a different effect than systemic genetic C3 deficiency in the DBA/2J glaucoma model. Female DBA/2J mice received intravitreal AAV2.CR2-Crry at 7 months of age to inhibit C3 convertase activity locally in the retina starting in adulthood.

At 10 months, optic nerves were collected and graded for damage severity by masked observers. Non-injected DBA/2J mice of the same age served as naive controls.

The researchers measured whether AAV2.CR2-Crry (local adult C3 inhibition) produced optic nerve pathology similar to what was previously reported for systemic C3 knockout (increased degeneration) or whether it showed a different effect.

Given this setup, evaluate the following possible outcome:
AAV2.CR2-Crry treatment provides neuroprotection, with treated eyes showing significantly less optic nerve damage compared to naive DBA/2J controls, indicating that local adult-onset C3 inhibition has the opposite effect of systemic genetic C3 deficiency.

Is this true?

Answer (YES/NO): YES